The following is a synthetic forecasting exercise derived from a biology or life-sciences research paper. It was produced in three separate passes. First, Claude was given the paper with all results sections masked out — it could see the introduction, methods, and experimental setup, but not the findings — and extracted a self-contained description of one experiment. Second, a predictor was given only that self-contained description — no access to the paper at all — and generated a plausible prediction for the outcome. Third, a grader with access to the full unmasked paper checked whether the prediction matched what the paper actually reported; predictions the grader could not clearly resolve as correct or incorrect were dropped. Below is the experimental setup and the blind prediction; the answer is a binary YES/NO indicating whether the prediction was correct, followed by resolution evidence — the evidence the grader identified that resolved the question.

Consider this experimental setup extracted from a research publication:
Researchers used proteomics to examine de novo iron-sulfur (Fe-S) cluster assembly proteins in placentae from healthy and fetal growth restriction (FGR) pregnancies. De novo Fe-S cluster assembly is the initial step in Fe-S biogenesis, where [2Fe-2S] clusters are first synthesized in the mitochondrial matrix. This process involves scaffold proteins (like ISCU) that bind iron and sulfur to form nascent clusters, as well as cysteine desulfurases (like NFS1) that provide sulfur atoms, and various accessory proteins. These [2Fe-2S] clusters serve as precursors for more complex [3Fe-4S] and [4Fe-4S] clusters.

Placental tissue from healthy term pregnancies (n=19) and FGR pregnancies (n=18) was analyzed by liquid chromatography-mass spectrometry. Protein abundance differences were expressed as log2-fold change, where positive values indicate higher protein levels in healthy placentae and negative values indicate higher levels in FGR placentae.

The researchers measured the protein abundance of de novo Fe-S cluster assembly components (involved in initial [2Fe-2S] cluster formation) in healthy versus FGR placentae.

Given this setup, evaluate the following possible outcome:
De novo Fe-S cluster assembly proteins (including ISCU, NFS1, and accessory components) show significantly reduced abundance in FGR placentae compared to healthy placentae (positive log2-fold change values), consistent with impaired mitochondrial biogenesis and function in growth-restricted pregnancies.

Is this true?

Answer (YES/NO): NO